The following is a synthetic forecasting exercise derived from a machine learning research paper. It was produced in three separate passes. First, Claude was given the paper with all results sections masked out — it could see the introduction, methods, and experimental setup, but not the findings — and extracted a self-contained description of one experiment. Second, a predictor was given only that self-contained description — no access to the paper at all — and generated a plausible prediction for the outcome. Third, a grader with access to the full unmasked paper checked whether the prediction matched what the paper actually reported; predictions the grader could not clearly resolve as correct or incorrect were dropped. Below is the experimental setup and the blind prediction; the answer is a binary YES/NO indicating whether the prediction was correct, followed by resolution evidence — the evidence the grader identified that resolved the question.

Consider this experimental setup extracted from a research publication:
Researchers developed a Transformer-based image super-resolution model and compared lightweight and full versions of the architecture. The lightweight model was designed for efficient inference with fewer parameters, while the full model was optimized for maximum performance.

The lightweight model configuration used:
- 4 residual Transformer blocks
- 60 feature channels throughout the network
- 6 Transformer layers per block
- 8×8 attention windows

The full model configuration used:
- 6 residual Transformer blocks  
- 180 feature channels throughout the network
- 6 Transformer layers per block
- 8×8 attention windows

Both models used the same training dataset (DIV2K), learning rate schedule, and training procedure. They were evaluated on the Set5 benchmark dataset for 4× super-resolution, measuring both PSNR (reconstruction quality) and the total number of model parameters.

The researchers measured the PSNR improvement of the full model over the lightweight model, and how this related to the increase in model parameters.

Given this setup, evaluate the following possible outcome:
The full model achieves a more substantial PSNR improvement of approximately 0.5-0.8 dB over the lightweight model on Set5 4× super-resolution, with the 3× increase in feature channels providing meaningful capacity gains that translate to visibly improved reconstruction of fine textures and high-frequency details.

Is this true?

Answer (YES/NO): NO